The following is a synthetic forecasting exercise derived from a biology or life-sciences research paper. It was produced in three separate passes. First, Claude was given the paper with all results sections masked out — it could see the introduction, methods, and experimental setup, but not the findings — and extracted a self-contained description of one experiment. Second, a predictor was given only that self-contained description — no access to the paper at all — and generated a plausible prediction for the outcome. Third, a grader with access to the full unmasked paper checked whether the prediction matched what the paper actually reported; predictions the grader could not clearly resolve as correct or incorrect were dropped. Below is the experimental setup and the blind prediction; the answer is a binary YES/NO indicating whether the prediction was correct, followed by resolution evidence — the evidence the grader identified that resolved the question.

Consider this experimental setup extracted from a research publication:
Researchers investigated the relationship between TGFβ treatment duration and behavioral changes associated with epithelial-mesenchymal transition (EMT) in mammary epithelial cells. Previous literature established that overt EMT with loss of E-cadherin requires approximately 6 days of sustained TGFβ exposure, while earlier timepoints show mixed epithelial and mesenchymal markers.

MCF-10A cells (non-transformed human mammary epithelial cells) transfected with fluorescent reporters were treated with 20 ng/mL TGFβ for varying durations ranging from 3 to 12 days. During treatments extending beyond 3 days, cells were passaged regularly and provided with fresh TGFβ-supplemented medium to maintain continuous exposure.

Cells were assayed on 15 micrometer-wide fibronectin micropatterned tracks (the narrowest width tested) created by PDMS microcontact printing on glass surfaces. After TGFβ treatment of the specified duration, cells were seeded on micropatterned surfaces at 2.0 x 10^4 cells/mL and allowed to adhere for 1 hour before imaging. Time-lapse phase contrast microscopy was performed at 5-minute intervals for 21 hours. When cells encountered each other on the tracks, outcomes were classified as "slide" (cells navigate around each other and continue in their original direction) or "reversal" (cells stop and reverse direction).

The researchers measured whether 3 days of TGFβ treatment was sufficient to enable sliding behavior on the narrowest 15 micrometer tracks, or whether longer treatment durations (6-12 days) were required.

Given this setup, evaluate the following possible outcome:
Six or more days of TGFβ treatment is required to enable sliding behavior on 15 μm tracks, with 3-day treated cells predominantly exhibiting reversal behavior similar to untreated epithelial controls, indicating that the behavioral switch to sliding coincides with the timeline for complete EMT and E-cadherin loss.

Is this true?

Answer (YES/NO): NO